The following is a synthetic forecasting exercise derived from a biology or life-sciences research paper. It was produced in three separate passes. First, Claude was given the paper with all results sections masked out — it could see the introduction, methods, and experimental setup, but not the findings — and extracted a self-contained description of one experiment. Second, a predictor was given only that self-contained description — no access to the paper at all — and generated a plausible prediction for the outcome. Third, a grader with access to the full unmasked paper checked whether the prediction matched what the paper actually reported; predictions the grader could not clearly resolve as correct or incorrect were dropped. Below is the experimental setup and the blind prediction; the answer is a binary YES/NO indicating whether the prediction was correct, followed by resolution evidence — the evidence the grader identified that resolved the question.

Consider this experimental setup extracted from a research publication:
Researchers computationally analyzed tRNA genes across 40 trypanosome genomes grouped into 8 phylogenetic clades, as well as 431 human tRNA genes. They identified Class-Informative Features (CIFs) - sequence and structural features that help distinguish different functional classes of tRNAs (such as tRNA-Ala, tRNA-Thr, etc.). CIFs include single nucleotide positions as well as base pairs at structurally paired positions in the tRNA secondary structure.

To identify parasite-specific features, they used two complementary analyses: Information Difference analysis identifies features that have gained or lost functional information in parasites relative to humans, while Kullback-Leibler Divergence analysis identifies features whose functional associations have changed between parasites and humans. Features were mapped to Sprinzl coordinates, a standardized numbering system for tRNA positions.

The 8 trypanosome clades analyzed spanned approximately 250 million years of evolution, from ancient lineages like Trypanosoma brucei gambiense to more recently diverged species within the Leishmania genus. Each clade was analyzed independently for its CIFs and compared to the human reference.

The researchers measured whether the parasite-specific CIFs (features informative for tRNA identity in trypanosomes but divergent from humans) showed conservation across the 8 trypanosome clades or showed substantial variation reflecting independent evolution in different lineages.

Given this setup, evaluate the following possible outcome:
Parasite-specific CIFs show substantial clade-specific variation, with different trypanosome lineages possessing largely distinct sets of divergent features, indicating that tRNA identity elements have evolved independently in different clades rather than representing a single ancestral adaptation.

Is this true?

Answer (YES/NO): NO